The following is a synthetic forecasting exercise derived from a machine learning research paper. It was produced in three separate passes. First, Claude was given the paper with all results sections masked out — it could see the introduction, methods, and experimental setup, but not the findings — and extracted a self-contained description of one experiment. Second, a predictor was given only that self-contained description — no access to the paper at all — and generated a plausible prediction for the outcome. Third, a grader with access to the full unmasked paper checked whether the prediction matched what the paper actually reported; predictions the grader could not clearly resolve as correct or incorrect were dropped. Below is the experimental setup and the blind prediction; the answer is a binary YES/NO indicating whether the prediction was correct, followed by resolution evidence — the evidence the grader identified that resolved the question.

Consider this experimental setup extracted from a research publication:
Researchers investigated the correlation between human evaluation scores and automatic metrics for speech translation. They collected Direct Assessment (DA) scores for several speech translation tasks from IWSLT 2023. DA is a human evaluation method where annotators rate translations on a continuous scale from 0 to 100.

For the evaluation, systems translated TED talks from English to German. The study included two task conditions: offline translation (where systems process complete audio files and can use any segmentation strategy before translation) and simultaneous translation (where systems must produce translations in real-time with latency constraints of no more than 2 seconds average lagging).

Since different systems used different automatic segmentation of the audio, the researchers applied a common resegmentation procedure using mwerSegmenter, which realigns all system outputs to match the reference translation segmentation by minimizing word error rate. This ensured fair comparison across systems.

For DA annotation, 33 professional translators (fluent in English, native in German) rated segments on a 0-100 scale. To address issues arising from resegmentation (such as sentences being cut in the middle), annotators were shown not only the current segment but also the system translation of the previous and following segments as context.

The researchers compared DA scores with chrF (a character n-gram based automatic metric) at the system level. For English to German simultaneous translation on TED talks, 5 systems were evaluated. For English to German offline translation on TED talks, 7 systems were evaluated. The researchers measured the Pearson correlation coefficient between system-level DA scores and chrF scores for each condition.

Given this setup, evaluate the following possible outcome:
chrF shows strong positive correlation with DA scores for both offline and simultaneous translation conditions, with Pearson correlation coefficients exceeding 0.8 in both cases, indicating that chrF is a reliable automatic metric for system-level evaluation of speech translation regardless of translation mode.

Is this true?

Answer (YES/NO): NO